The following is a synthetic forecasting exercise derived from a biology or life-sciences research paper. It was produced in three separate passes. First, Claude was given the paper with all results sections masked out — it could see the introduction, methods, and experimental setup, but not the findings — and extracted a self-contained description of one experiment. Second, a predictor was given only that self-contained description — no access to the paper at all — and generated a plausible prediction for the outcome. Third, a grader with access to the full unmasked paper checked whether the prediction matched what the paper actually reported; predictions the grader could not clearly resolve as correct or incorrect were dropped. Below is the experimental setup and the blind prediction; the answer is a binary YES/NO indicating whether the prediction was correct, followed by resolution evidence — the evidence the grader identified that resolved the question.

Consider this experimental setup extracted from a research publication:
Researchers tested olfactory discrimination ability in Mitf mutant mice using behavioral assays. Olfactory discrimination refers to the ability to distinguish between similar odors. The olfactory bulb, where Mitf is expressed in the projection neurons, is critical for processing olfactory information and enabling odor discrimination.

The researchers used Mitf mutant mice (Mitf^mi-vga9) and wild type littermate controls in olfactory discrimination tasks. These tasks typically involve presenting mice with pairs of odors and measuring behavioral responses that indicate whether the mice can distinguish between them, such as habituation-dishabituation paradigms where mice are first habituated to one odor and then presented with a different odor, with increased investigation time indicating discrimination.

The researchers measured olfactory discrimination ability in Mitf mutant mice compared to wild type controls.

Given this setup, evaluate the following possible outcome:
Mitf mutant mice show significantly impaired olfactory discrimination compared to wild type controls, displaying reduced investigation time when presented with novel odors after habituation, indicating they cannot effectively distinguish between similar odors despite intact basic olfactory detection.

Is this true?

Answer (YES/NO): NO